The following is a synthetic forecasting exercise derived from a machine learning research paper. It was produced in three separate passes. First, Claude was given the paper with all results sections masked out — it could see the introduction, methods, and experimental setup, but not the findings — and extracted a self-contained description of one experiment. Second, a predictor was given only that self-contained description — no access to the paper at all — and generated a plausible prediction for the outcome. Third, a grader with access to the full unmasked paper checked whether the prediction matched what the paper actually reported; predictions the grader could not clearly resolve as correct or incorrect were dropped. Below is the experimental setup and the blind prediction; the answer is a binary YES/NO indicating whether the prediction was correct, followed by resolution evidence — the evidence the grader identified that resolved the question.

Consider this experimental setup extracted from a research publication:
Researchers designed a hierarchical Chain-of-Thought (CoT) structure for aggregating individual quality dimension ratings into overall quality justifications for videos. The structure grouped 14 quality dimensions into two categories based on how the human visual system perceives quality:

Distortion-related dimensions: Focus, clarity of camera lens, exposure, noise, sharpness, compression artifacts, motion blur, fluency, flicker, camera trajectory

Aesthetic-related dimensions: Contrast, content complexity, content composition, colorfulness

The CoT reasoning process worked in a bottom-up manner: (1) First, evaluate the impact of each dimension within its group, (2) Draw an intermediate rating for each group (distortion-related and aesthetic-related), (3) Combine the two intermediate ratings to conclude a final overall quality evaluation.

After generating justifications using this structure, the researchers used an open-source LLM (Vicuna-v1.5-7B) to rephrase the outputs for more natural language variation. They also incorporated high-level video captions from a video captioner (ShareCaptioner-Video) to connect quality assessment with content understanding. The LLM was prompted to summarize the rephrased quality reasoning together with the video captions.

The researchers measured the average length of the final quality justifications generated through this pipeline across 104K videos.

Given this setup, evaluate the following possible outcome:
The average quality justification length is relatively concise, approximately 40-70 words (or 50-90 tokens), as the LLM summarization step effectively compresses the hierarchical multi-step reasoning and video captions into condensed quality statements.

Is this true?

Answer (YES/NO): NO